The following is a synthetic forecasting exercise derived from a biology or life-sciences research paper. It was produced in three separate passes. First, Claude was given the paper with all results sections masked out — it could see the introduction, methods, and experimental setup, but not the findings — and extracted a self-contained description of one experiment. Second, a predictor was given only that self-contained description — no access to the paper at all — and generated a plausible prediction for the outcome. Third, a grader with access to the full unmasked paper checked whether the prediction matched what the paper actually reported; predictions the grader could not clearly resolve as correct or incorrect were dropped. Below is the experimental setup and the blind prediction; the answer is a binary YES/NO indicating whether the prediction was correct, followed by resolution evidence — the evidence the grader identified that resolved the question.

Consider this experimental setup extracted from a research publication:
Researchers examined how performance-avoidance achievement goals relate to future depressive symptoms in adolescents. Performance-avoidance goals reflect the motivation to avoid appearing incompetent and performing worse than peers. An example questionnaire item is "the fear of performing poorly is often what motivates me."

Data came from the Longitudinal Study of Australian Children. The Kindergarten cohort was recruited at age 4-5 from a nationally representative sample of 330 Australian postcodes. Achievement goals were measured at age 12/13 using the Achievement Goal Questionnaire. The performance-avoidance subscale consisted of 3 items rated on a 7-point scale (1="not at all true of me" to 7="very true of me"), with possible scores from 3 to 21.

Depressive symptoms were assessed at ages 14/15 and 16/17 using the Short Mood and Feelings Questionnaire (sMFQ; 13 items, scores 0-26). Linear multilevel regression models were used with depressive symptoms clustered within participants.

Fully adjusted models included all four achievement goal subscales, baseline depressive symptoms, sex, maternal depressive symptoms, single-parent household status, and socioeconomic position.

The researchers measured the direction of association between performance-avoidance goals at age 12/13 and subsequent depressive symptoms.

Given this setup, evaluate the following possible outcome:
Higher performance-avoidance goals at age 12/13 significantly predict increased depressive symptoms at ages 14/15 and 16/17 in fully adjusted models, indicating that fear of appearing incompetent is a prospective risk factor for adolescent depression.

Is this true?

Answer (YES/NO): YES